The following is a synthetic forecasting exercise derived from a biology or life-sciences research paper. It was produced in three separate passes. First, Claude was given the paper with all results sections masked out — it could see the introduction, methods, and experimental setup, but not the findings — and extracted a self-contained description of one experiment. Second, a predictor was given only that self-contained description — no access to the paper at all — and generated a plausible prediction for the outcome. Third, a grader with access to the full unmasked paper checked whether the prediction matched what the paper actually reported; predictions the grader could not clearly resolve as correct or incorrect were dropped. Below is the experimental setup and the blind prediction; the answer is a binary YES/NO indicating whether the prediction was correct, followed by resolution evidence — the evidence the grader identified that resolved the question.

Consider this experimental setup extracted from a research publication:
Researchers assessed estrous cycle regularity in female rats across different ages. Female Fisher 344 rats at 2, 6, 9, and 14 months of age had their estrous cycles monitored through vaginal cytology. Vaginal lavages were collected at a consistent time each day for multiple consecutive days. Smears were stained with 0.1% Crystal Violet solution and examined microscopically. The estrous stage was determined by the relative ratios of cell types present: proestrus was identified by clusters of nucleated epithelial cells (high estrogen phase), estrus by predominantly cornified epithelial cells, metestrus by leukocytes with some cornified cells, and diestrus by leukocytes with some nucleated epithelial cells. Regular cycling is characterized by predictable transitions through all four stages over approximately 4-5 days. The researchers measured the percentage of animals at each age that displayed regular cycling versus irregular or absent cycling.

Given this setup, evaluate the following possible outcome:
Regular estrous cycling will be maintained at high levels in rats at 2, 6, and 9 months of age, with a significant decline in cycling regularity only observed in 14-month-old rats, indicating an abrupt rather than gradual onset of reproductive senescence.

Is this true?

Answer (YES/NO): NO